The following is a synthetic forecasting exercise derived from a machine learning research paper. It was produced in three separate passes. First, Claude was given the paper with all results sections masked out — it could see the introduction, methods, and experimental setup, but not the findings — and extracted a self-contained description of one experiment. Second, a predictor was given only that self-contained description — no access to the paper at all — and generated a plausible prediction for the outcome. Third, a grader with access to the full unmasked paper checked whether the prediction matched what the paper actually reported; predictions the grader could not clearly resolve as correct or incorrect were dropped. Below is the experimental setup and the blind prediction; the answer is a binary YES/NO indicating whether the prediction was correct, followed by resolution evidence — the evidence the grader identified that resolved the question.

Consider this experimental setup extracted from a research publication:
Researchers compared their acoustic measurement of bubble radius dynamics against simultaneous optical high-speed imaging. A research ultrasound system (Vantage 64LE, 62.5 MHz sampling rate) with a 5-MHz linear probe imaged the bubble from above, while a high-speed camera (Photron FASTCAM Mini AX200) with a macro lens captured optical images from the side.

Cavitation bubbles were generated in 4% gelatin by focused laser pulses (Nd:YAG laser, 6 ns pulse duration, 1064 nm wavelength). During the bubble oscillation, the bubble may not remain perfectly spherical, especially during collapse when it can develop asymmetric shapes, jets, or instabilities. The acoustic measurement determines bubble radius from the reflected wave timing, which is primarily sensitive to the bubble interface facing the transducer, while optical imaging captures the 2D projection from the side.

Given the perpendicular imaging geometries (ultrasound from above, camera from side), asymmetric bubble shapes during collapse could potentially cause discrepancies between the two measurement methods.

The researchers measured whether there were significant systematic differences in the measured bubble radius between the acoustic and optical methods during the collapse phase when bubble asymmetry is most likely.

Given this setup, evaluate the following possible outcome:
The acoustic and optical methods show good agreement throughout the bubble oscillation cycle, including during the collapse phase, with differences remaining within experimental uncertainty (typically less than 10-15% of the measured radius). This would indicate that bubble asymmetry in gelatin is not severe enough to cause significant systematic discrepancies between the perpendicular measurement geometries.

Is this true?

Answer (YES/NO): YES